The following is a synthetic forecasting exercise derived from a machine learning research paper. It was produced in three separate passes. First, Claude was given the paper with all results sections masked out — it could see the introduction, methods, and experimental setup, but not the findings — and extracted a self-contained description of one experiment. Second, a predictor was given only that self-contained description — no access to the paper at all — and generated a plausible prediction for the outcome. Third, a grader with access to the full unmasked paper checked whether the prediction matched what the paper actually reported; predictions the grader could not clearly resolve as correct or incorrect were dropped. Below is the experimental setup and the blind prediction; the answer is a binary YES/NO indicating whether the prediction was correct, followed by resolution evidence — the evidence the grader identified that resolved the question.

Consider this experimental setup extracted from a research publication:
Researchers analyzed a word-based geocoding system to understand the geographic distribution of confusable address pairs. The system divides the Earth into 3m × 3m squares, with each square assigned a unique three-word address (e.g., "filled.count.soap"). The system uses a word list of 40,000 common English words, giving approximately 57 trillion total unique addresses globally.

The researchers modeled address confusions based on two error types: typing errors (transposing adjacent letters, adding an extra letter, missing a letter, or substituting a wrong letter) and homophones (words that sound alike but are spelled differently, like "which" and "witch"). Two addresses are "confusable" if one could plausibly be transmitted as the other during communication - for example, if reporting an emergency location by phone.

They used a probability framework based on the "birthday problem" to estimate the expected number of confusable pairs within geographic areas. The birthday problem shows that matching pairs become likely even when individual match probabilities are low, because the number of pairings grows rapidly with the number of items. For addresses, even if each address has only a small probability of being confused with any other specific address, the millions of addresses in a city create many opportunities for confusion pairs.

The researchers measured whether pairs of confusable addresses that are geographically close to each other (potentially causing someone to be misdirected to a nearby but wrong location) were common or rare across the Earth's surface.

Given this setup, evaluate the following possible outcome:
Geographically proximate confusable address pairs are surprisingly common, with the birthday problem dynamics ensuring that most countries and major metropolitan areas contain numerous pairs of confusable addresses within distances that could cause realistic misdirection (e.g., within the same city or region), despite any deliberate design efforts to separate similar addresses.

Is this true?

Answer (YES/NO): NO